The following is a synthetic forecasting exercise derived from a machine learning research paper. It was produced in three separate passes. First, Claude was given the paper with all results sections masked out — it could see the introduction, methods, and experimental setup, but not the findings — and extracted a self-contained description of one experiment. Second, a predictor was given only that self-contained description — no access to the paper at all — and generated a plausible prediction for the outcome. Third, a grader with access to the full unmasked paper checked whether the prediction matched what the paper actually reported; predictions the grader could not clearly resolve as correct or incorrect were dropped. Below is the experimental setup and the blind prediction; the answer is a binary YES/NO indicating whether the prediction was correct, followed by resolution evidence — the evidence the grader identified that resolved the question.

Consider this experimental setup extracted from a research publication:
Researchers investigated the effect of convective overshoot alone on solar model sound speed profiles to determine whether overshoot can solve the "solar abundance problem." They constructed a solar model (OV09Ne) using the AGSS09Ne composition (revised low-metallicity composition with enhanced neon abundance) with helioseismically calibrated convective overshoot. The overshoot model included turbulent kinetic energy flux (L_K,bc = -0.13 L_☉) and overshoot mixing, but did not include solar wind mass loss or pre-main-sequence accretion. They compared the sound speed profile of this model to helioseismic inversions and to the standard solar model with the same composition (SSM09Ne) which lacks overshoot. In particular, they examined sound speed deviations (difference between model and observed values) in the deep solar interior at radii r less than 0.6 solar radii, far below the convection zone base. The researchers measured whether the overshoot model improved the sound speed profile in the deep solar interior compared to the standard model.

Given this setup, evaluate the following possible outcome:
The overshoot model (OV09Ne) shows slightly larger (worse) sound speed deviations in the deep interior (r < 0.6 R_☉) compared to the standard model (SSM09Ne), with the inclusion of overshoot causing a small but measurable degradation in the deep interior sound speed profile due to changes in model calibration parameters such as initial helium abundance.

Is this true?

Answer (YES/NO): NO